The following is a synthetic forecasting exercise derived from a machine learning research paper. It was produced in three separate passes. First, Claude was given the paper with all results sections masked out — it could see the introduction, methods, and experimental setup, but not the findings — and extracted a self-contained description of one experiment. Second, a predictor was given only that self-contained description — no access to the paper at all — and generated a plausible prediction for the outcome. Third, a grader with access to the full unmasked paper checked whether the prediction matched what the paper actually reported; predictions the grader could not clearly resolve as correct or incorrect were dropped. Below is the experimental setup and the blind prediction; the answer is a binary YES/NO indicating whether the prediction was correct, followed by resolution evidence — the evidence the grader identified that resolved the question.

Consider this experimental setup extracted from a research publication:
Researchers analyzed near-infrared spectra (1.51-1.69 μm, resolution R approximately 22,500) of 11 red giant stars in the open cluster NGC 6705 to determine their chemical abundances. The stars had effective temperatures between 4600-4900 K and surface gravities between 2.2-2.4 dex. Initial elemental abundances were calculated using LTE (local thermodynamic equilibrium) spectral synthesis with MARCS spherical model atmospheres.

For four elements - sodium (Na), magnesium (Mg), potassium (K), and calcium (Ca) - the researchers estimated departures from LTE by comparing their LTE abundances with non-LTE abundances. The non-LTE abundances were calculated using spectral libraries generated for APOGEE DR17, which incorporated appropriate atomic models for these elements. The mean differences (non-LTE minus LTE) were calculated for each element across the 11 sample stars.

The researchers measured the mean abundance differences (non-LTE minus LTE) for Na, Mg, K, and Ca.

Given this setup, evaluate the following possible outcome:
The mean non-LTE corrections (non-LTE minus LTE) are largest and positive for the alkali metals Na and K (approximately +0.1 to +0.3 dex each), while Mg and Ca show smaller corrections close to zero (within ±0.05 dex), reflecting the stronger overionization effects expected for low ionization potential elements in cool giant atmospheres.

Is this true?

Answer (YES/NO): NO